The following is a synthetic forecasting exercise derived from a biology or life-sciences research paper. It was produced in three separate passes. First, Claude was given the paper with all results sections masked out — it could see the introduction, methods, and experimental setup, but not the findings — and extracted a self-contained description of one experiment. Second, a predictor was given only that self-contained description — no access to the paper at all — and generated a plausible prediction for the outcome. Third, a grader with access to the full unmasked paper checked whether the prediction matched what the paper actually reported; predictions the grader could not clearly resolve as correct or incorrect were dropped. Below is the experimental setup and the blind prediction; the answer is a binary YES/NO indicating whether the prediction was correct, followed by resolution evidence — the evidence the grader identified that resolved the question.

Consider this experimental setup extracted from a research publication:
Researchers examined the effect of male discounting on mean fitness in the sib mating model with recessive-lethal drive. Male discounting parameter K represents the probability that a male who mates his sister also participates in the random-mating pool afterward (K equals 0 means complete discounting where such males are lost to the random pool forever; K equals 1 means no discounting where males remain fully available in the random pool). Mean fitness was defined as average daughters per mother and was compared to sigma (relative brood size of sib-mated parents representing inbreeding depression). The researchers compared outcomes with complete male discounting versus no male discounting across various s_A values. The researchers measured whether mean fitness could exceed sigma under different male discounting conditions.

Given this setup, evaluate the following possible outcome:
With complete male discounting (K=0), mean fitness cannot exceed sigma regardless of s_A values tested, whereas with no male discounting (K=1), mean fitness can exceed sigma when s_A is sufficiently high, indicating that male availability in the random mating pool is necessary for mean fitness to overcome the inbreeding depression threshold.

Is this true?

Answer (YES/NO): YES